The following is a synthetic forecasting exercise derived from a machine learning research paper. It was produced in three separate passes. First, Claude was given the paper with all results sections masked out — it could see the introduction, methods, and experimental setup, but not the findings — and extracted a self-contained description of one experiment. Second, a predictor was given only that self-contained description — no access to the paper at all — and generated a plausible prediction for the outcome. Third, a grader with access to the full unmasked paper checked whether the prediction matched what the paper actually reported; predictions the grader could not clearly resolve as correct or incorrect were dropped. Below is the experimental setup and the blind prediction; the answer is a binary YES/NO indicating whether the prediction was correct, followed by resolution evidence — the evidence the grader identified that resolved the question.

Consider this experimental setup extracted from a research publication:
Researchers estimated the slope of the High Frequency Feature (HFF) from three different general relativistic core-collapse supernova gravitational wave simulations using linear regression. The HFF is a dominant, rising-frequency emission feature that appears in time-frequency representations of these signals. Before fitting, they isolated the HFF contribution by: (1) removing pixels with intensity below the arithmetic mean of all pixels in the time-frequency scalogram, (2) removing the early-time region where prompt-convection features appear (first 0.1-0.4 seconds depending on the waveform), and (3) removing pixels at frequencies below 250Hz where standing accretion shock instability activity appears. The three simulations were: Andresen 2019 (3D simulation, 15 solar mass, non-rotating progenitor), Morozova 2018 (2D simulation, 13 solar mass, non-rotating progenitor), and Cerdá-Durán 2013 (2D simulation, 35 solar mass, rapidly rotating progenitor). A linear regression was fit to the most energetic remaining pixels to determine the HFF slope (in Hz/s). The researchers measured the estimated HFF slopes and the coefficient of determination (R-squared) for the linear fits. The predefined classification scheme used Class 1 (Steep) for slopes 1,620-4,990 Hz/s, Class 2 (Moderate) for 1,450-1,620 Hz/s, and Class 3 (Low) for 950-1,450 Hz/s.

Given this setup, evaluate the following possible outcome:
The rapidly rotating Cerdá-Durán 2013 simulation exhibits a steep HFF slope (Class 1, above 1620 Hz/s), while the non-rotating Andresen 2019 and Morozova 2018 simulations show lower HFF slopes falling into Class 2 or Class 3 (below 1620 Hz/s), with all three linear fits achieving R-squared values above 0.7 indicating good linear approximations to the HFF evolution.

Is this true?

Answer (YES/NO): NO